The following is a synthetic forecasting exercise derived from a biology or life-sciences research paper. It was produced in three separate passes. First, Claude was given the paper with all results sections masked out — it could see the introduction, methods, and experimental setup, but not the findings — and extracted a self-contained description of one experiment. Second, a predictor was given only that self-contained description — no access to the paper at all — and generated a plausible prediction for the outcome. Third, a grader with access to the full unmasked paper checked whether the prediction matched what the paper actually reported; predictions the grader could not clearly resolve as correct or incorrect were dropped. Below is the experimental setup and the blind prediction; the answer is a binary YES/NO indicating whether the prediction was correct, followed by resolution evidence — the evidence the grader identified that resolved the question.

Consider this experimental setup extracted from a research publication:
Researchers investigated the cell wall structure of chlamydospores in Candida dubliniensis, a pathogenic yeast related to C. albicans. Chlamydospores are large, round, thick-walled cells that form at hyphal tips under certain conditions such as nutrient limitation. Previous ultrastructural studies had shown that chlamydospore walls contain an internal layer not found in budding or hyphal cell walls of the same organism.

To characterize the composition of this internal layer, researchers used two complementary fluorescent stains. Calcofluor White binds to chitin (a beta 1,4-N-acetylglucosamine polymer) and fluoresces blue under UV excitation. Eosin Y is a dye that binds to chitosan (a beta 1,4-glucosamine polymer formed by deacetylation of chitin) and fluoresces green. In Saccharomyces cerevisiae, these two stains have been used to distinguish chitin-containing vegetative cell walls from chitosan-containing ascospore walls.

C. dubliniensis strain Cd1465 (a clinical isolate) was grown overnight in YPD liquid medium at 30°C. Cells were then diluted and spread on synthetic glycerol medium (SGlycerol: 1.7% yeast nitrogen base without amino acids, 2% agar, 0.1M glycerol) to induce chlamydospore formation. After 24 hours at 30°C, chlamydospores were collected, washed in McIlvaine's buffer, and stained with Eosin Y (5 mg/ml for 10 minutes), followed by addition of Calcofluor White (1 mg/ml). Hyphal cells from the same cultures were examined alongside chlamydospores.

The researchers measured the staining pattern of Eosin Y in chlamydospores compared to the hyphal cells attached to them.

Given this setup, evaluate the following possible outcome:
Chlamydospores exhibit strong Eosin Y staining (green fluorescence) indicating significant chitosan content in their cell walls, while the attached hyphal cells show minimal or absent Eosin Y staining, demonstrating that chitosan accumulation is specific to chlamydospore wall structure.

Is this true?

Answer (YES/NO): YES